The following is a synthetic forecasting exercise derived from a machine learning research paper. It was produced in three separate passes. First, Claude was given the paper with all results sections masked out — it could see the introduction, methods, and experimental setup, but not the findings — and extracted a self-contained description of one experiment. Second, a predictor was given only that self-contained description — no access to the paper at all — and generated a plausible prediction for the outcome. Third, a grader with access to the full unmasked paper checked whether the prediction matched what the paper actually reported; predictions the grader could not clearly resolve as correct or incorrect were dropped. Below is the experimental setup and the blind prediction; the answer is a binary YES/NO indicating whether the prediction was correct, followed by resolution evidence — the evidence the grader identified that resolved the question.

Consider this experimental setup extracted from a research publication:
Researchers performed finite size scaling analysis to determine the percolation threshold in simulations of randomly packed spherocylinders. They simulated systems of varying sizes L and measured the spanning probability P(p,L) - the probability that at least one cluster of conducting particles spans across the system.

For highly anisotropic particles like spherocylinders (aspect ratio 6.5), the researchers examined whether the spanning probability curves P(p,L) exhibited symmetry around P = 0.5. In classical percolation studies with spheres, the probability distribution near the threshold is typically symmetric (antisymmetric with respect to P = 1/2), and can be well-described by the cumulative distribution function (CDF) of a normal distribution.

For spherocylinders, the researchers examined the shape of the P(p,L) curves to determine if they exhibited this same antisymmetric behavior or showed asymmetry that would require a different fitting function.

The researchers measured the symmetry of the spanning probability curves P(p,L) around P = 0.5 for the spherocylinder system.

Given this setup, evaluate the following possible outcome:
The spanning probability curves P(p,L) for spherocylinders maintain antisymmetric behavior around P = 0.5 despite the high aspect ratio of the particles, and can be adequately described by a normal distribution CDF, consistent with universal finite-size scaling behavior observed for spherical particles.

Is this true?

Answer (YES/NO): NO